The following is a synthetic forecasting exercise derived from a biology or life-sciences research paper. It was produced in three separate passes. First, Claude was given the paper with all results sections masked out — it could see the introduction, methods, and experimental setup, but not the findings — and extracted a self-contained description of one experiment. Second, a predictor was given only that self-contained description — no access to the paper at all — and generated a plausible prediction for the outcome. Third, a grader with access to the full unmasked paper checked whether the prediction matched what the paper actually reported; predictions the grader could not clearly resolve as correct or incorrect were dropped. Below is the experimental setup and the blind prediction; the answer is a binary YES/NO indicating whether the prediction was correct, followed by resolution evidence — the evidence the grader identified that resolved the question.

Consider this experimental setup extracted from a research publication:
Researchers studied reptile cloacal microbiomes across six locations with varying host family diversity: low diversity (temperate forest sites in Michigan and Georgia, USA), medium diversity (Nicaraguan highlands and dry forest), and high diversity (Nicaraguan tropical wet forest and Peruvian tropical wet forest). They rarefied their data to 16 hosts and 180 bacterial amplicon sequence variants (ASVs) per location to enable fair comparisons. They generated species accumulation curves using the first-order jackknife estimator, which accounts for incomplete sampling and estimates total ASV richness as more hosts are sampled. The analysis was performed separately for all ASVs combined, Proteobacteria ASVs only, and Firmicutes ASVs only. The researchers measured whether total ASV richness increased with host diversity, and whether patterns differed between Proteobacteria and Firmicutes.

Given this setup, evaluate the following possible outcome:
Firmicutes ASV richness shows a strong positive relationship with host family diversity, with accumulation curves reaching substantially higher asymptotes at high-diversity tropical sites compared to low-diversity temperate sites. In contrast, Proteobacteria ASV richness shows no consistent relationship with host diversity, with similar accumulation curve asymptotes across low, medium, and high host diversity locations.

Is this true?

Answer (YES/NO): YES